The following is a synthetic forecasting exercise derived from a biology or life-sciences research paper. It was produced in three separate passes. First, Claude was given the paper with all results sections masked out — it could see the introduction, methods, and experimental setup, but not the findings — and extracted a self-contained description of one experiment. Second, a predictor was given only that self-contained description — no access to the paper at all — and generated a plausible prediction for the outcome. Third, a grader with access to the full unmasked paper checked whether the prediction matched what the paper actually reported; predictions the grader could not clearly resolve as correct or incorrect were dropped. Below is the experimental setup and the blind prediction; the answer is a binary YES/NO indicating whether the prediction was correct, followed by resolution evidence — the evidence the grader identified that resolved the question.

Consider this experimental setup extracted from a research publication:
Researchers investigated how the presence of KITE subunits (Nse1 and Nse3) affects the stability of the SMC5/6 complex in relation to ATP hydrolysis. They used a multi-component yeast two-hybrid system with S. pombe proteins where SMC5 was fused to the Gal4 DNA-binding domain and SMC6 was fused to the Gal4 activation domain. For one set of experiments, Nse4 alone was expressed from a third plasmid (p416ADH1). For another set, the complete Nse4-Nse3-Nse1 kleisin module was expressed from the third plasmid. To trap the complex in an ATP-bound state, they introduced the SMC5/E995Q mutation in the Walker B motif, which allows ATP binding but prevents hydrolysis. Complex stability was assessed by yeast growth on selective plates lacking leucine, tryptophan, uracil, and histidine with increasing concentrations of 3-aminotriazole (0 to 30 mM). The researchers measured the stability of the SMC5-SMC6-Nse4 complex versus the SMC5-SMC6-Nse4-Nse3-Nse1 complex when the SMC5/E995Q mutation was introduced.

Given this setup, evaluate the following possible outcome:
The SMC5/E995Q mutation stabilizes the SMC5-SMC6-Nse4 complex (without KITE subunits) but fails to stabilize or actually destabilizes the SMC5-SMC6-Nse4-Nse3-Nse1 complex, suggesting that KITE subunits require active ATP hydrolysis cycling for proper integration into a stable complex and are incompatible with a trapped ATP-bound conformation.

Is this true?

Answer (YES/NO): YES